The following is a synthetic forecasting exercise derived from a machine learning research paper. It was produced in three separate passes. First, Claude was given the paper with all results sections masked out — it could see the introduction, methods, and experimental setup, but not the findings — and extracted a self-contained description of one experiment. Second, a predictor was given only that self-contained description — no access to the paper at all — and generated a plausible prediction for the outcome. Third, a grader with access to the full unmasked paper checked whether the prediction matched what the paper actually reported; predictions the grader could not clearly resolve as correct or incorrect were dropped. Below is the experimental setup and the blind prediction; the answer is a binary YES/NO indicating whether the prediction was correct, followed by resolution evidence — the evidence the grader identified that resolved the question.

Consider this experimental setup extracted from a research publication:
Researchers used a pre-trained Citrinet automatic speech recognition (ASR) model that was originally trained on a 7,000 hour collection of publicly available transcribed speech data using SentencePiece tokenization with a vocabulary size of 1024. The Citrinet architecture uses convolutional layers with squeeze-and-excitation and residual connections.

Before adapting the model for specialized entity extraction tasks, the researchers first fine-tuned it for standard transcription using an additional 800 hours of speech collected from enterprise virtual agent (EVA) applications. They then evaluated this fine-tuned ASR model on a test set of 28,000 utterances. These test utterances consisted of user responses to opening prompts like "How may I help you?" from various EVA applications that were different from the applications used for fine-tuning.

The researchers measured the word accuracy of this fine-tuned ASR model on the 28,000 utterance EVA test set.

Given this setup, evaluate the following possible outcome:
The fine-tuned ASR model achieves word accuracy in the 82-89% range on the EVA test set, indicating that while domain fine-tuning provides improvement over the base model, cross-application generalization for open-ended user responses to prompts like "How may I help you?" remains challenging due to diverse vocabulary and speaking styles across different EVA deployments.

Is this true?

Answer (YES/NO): NO